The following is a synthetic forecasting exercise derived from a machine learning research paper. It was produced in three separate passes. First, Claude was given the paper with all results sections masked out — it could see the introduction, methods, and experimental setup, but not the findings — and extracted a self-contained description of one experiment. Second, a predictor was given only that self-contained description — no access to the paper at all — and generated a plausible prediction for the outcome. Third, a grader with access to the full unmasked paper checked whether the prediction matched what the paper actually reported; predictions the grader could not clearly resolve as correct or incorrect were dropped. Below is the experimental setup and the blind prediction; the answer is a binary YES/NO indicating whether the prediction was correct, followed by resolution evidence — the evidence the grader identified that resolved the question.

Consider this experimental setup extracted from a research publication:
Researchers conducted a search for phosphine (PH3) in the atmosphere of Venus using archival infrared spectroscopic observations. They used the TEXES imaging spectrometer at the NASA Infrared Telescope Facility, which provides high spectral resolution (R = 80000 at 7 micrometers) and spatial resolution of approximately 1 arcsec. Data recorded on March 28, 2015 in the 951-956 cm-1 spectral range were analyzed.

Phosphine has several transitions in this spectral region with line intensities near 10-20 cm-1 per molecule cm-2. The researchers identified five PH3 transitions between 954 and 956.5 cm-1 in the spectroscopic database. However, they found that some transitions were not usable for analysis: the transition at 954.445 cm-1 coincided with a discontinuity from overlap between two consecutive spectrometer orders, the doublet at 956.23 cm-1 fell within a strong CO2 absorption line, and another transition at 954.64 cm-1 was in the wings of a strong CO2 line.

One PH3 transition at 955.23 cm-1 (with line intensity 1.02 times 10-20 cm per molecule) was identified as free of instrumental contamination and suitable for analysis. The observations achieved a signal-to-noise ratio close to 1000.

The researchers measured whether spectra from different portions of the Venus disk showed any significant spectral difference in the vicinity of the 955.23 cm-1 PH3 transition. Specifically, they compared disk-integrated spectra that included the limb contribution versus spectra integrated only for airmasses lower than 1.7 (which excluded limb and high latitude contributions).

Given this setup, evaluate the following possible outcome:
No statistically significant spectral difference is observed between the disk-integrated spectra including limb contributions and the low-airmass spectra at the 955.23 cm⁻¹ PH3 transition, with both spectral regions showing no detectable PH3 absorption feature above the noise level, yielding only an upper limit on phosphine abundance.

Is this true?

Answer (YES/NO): YES